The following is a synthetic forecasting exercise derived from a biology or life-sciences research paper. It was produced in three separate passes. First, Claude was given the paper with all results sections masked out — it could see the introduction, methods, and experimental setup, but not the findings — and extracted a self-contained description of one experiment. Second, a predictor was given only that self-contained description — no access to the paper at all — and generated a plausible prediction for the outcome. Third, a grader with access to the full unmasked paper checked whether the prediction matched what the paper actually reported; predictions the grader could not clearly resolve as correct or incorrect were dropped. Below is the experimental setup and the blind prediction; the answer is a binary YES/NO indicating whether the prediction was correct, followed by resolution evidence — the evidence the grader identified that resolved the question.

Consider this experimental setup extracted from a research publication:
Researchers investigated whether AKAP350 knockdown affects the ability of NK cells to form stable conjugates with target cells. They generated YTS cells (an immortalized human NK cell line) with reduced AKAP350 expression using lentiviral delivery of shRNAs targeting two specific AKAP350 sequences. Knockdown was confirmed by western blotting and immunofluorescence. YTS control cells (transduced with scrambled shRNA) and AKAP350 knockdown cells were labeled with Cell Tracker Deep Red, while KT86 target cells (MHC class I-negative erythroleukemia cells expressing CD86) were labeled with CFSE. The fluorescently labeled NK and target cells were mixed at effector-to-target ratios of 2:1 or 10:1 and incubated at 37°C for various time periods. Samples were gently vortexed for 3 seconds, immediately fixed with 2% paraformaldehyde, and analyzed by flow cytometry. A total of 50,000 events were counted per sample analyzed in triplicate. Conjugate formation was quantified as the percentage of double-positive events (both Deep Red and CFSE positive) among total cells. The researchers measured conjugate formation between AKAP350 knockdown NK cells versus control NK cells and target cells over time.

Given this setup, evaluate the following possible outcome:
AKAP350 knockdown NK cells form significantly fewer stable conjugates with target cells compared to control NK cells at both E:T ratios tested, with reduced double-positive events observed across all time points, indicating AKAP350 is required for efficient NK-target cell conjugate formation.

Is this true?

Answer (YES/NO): NO